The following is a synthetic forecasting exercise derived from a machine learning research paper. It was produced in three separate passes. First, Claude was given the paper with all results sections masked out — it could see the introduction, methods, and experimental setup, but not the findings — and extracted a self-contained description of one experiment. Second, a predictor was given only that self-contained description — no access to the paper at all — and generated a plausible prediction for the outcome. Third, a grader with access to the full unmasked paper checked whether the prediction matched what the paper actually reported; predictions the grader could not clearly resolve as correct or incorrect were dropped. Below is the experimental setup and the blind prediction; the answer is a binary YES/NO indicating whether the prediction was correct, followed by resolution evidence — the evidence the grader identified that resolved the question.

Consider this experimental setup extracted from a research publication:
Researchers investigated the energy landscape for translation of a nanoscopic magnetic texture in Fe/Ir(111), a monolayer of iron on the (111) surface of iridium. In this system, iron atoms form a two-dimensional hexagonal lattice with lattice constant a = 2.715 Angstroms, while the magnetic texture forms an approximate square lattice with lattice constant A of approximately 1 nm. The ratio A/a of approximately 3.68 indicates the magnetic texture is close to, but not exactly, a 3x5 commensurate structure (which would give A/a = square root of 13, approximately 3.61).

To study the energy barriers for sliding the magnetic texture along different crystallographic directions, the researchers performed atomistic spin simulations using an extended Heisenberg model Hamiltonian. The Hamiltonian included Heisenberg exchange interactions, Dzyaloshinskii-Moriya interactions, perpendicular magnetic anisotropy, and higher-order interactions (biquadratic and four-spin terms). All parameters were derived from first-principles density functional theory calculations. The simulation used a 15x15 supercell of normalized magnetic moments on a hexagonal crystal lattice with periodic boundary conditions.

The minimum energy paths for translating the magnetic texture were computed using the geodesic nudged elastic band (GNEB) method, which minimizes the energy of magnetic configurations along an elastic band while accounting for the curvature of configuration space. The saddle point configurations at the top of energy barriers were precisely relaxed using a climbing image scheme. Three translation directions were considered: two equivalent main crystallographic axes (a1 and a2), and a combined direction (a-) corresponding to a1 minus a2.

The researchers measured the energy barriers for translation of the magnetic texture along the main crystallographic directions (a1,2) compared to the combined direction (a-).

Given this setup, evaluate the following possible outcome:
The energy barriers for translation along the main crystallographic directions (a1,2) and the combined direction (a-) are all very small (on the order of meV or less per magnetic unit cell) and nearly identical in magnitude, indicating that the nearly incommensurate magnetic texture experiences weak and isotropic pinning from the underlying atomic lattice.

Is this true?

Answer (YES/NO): NO